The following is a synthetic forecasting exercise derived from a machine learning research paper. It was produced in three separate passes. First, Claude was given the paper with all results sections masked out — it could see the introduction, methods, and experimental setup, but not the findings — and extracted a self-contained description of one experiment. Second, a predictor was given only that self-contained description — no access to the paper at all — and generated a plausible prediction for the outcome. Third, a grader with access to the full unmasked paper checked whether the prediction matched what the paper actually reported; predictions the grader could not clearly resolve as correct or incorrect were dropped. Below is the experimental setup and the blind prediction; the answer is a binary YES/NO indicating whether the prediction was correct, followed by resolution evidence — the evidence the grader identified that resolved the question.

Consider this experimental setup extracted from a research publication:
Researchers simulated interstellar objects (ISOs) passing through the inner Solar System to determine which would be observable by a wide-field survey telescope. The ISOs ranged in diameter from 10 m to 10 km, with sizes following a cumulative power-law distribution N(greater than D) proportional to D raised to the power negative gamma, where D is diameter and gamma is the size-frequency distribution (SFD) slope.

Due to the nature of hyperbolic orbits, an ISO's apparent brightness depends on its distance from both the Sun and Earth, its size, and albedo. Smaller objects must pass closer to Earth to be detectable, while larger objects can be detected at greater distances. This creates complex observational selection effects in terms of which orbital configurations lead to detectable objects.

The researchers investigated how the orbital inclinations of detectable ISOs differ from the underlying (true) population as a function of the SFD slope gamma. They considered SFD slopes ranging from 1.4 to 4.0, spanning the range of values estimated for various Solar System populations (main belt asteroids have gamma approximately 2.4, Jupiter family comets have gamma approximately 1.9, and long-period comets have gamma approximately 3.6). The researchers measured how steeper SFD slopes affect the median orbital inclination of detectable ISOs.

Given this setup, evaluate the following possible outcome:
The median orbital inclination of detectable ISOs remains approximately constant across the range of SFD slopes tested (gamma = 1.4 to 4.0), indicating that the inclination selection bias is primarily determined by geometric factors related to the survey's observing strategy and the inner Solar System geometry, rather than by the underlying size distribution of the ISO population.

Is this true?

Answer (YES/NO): NO